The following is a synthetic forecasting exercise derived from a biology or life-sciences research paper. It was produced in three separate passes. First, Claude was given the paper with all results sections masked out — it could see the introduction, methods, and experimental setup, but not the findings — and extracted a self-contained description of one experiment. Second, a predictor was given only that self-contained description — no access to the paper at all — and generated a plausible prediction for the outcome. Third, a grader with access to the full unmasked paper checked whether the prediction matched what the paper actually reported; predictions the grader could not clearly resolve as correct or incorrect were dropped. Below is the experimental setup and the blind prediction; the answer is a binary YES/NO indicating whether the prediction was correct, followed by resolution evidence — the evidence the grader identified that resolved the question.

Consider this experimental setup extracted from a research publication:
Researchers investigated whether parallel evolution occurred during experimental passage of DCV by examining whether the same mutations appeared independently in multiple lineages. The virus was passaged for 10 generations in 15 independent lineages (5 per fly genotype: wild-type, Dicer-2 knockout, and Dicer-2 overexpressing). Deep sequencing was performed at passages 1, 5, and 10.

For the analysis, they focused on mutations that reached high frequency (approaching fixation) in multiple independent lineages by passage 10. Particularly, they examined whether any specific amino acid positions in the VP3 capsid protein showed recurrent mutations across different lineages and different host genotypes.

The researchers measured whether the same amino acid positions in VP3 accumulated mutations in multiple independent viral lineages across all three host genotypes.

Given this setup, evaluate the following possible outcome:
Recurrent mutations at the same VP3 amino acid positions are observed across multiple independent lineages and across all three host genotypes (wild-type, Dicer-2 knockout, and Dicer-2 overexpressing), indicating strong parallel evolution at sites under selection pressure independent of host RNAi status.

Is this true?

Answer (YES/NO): YES